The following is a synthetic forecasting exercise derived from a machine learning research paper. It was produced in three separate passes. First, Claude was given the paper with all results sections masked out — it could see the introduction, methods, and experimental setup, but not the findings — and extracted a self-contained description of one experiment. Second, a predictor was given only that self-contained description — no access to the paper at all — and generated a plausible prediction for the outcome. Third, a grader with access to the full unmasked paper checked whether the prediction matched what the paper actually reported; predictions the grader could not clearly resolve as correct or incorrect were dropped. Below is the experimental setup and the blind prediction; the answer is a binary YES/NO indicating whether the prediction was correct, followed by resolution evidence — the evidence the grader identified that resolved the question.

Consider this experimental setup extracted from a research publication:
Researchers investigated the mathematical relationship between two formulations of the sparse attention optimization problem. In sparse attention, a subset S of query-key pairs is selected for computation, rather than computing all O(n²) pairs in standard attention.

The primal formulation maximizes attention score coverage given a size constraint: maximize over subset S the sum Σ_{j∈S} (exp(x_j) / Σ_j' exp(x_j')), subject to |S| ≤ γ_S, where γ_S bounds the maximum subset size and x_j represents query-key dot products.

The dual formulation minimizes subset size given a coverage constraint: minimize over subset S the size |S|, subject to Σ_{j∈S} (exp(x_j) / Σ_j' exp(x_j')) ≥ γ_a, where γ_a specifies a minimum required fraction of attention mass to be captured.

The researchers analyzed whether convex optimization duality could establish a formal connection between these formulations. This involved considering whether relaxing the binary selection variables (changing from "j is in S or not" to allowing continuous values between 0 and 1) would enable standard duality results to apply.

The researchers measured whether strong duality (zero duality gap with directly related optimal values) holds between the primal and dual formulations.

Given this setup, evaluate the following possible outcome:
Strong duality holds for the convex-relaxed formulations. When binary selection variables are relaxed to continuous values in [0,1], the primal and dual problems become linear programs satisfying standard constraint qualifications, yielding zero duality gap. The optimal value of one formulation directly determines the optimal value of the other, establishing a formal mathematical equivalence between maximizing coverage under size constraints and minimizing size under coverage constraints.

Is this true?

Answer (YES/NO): YES